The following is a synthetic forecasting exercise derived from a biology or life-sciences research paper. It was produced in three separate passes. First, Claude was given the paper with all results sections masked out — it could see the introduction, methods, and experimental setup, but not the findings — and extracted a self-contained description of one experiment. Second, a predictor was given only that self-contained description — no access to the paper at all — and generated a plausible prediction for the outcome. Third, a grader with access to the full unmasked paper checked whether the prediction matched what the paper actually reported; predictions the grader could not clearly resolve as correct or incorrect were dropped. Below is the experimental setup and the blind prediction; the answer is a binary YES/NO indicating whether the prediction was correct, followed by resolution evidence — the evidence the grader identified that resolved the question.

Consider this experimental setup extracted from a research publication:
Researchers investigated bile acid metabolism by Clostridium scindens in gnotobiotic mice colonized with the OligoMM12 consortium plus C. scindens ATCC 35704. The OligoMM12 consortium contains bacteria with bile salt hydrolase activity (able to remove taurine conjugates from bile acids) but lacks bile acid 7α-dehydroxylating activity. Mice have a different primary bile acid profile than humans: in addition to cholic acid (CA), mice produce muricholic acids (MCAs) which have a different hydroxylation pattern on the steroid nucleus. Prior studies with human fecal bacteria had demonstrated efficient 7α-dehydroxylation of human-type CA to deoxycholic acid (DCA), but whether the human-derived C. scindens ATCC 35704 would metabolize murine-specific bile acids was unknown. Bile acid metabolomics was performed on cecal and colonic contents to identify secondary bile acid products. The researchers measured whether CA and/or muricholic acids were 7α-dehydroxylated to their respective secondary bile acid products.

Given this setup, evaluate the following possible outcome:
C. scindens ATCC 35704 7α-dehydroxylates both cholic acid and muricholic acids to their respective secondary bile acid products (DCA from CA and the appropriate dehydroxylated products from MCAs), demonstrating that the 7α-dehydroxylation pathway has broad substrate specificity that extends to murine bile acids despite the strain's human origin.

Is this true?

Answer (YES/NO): NO